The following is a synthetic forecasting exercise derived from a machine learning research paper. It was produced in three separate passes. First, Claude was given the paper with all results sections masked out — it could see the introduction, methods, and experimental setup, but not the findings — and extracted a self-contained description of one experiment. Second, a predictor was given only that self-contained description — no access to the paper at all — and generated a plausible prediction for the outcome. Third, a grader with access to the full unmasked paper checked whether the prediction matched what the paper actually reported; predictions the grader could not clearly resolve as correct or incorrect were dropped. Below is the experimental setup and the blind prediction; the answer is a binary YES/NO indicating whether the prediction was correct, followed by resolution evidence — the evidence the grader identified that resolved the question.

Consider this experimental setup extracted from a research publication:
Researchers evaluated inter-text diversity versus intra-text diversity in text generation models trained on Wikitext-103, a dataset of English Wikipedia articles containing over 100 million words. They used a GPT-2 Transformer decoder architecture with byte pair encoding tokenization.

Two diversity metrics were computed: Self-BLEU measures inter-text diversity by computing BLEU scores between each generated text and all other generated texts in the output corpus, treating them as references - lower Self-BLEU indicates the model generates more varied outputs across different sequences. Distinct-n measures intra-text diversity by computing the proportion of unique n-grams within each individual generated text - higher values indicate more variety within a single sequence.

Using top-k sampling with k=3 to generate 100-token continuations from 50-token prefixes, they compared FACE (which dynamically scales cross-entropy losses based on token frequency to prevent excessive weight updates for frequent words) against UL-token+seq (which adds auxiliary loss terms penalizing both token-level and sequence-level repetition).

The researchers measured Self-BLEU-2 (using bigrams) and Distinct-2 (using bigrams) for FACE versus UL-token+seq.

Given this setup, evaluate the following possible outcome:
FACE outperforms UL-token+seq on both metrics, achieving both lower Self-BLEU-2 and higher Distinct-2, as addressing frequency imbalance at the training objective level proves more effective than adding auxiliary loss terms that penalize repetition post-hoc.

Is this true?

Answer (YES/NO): NO